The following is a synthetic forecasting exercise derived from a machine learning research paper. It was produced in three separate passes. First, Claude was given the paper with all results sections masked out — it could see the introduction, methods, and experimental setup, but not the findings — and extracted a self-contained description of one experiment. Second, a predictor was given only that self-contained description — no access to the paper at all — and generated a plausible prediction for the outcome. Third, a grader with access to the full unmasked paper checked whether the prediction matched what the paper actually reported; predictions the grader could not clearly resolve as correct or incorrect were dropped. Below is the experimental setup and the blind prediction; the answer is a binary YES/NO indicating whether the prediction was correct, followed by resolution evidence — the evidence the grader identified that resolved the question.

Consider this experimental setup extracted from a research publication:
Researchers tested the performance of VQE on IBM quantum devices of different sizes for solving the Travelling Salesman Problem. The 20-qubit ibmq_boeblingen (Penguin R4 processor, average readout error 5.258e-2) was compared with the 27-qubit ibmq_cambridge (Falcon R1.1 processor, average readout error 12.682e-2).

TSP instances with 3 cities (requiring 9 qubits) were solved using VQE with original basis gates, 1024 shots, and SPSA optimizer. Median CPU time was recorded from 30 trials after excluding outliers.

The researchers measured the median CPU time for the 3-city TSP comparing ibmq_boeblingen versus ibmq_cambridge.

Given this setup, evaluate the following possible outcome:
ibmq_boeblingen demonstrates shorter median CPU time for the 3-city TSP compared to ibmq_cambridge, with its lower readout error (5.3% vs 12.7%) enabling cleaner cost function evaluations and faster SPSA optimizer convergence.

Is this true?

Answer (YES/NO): YES